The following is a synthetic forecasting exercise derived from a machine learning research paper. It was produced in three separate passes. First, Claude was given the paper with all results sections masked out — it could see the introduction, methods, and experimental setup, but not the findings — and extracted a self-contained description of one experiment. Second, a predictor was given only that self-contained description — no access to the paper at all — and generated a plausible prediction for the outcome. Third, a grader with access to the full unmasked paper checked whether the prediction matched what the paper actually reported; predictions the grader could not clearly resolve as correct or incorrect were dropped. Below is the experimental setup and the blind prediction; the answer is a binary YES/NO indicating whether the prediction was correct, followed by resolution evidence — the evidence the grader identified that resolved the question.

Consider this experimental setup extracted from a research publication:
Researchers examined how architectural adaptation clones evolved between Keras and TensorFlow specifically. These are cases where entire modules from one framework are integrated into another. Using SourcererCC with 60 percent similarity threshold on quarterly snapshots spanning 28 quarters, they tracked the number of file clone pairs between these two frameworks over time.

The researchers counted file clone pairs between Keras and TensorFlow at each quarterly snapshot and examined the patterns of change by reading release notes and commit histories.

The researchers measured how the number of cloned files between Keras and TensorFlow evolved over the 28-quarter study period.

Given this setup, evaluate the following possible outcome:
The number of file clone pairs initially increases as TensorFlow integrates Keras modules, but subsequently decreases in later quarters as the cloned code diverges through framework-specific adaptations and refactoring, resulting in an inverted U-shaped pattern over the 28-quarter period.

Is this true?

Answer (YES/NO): NO